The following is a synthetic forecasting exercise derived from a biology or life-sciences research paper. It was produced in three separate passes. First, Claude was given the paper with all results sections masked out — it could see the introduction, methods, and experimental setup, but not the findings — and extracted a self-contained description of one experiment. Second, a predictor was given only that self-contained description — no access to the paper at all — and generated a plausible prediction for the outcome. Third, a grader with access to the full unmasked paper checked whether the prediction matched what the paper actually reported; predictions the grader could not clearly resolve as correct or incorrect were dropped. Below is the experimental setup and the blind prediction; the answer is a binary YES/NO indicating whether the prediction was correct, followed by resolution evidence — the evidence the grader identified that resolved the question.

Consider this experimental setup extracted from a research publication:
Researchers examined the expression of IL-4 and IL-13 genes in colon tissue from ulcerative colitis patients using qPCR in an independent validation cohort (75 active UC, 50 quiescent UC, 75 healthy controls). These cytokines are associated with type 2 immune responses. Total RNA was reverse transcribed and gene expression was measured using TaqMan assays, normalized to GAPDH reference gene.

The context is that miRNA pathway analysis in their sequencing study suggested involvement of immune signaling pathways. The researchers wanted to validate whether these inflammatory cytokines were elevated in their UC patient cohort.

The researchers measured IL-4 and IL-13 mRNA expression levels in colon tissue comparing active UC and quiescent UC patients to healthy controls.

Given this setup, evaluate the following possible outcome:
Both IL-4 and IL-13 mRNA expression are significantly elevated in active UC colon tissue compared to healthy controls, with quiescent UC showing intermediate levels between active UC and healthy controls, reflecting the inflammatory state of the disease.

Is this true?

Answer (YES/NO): NO